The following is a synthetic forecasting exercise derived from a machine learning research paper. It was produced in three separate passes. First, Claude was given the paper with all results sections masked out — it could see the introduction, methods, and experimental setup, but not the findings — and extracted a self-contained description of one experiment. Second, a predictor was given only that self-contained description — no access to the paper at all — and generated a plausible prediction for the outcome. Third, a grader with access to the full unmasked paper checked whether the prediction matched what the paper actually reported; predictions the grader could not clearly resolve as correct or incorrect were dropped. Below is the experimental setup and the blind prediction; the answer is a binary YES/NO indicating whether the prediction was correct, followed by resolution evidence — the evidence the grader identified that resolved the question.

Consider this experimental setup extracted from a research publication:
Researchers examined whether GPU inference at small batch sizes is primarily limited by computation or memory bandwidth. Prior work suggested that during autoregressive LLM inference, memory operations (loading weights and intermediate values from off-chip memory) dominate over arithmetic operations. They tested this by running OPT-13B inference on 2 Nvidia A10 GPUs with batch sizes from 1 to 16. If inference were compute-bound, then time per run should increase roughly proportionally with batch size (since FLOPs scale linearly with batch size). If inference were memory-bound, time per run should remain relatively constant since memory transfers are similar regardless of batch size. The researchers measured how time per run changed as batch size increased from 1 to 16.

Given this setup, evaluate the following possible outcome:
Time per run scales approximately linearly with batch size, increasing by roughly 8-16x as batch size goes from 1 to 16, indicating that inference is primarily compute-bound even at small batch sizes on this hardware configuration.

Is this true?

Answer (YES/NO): NO